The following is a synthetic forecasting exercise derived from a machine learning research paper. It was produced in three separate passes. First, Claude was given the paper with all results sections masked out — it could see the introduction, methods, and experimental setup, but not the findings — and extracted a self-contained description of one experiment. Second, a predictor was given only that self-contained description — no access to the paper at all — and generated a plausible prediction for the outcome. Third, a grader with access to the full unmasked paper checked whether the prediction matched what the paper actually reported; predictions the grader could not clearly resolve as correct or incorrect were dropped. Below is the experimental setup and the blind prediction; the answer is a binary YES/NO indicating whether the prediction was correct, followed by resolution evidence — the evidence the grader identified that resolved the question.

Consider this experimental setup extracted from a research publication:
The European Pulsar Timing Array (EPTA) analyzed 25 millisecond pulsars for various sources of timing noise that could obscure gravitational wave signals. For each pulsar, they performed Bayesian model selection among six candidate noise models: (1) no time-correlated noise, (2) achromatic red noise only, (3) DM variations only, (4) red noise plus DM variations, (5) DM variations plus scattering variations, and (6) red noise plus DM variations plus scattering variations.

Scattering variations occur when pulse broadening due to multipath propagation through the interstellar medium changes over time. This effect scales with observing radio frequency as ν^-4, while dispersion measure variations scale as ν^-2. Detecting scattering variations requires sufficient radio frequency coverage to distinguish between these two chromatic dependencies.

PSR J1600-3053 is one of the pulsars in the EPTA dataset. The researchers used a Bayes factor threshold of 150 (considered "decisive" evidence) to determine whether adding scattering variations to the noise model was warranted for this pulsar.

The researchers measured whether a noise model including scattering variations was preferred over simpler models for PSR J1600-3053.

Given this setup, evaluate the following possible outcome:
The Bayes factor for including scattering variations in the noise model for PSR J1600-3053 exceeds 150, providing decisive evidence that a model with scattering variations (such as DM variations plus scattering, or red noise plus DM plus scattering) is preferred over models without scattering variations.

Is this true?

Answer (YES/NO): YES